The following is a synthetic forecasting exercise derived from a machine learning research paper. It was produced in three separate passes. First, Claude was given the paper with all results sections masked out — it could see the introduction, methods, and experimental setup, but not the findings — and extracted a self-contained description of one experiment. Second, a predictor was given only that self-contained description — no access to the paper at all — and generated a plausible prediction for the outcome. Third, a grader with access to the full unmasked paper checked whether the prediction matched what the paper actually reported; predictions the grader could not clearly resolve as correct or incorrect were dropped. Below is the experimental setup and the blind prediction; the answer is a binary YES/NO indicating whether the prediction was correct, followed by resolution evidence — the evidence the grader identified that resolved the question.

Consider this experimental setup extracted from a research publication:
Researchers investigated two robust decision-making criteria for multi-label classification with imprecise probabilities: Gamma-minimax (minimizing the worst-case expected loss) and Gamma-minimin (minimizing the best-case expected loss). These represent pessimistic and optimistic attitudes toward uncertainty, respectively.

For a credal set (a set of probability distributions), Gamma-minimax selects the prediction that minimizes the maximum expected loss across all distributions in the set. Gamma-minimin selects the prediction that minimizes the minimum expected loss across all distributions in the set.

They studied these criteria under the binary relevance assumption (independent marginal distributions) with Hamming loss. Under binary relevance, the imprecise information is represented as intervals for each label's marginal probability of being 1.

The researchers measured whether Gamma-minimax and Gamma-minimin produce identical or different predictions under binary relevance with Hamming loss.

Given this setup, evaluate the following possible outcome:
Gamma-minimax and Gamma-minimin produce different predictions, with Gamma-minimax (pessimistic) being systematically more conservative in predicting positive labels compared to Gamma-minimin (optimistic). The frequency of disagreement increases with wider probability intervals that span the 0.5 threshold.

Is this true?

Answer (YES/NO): NO